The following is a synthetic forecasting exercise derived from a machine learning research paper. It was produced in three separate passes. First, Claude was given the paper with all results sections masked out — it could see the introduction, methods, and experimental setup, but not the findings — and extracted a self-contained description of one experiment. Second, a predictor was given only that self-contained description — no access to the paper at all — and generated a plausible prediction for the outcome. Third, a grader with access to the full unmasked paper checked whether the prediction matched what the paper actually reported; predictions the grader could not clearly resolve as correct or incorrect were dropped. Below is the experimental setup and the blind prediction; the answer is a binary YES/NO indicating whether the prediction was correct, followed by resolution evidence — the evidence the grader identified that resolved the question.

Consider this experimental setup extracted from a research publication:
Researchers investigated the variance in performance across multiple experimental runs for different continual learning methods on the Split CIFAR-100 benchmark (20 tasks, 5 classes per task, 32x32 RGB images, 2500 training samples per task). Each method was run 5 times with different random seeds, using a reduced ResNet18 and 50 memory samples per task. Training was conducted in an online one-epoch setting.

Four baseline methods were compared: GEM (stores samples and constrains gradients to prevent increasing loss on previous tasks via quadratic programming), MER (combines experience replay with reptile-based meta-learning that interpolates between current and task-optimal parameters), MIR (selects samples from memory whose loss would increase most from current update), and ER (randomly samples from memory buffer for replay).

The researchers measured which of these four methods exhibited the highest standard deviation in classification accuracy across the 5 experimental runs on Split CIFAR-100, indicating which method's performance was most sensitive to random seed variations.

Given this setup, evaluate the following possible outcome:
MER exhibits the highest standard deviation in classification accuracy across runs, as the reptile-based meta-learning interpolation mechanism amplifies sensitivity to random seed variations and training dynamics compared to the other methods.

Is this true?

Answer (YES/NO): YES